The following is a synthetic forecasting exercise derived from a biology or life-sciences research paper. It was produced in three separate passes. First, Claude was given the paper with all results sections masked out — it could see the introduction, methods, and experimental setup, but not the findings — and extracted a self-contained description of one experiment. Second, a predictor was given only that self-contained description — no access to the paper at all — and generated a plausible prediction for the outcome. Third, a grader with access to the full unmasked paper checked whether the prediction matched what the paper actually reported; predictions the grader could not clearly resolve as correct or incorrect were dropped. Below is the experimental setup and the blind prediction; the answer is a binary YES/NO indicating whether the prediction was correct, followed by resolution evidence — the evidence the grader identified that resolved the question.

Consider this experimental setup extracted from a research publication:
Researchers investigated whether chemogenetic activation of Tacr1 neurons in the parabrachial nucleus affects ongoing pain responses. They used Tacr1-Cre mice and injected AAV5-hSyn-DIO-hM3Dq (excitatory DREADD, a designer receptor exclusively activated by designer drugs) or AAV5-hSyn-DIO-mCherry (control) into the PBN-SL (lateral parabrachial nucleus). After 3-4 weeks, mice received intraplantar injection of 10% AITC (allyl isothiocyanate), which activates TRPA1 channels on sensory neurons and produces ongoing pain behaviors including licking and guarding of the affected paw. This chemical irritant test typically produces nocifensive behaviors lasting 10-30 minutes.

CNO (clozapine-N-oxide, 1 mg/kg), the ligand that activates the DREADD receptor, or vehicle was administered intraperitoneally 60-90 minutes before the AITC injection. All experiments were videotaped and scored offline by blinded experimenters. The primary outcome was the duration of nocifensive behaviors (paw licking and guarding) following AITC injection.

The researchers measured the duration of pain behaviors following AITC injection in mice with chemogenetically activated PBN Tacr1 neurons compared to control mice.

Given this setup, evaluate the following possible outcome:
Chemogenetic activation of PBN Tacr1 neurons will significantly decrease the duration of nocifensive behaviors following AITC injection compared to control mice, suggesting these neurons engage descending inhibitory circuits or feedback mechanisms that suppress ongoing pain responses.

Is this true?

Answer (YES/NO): NO